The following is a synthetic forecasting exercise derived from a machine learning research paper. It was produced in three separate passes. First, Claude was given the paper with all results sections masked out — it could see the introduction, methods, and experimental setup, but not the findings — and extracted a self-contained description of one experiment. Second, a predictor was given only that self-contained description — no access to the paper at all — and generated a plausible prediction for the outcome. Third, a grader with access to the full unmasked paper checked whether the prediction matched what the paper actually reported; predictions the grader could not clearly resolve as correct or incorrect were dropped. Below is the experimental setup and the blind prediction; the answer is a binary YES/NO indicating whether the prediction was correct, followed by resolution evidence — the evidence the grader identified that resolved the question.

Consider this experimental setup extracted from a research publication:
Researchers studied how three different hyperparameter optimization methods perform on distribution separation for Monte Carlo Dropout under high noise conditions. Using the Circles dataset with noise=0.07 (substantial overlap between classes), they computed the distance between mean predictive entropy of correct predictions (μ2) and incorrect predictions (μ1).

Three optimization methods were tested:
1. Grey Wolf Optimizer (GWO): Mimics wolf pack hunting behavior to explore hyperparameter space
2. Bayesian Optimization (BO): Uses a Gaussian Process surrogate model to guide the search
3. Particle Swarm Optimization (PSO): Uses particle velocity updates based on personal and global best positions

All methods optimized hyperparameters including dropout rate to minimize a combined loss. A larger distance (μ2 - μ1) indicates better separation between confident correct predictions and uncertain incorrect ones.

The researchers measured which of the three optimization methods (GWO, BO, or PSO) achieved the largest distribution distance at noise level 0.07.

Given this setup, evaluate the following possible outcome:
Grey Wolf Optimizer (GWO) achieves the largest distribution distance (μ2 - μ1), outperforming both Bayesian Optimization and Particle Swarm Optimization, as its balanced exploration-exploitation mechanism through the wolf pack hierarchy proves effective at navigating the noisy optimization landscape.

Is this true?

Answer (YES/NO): NO